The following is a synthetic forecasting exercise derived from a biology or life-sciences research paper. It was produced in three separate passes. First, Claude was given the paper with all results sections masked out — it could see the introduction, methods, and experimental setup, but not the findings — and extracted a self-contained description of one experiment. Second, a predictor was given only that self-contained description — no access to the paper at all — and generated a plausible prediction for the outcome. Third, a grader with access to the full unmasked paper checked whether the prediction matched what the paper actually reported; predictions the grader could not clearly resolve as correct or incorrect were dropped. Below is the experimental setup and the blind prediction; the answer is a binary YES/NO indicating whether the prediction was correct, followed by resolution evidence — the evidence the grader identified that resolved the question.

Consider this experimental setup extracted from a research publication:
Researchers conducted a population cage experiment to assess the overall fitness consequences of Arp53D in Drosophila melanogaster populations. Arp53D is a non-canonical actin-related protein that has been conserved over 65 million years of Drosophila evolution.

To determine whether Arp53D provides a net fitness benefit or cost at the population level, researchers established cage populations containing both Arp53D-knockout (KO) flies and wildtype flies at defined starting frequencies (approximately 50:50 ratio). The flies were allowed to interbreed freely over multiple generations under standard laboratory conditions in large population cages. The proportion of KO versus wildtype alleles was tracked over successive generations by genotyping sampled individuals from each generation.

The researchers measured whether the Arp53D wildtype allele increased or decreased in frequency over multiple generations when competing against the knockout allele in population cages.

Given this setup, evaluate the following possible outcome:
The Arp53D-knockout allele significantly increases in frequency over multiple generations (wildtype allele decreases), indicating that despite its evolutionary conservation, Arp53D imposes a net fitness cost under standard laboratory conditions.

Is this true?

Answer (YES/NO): NO